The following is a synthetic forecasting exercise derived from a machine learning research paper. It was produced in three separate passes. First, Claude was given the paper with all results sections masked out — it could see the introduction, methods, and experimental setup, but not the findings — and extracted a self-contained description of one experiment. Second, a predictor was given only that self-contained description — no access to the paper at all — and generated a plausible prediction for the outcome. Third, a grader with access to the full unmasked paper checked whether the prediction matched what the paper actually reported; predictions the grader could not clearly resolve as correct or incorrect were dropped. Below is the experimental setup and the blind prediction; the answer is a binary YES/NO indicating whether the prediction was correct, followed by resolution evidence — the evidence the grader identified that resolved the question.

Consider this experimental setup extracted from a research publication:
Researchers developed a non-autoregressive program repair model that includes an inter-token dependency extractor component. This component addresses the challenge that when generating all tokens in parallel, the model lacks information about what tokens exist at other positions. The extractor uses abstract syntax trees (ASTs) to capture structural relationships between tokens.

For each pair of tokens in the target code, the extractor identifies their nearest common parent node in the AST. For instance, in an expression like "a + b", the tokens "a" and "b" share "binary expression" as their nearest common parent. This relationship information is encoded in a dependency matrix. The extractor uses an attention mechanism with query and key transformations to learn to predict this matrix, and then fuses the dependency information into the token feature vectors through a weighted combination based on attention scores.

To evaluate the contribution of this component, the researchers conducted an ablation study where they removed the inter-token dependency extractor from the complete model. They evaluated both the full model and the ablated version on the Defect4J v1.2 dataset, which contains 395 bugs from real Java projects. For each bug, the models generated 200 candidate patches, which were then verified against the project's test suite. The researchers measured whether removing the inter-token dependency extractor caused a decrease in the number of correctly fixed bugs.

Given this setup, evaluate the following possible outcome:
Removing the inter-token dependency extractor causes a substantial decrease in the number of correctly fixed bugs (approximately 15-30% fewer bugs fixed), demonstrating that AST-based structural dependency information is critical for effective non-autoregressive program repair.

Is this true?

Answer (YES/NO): NO